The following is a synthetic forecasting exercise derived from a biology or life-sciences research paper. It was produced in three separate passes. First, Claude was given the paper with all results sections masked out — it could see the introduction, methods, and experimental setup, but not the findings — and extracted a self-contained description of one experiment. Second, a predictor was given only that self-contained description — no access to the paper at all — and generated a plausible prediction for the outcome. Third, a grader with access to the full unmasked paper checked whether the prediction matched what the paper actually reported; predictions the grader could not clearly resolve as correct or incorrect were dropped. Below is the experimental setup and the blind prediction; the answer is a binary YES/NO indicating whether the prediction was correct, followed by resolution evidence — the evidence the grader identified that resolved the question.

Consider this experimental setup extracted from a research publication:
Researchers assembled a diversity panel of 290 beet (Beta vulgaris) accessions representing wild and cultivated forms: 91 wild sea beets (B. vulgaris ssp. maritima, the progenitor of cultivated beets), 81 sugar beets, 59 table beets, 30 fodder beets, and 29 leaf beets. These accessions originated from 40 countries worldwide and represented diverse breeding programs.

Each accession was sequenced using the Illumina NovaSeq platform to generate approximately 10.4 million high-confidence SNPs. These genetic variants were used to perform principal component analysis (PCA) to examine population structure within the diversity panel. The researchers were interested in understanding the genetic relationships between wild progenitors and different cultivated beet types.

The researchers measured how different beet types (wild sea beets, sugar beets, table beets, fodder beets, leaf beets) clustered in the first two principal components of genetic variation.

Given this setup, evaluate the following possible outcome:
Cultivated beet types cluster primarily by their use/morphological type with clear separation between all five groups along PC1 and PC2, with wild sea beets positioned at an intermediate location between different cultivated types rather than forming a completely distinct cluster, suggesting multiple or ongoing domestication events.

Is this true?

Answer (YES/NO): NO